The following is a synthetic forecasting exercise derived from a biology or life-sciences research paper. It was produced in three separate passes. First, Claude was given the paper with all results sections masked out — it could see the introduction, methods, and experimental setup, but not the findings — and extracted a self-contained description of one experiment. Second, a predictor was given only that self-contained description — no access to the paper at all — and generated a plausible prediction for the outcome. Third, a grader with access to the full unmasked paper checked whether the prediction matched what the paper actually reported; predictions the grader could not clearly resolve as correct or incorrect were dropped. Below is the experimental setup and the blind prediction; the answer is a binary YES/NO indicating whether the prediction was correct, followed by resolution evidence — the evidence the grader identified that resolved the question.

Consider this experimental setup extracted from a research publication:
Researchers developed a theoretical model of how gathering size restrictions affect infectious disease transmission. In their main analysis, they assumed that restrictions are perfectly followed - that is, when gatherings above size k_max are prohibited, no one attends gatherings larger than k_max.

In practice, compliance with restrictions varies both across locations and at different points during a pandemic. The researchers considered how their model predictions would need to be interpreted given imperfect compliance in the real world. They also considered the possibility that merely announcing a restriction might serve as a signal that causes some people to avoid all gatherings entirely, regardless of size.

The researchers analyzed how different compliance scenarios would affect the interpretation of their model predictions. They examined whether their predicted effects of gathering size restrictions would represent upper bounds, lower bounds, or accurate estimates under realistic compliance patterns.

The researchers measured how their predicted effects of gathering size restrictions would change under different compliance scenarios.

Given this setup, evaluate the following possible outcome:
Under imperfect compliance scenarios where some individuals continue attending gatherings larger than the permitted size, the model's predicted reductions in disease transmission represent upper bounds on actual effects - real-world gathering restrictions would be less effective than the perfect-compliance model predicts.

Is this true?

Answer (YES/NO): YES